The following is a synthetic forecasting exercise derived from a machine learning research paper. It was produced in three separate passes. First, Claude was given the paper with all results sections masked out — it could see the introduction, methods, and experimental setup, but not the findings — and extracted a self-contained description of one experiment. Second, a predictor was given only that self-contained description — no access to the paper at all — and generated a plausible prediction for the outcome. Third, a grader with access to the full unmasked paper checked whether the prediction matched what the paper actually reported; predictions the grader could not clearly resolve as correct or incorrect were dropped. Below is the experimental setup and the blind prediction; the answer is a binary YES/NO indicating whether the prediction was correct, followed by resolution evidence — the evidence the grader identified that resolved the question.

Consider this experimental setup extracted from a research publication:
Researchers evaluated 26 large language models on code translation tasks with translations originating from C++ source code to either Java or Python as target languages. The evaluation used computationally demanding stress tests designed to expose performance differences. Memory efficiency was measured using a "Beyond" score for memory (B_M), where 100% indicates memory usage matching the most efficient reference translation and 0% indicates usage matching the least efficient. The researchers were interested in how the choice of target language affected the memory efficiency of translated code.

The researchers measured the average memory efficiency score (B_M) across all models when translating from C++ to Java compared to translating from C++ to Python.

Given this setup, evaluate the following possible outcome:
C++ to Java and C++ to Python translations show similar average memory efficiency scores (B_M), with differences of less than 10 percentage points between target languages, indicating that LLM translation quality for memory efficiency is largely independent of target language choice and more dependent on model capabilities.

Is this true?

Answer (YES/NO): NO